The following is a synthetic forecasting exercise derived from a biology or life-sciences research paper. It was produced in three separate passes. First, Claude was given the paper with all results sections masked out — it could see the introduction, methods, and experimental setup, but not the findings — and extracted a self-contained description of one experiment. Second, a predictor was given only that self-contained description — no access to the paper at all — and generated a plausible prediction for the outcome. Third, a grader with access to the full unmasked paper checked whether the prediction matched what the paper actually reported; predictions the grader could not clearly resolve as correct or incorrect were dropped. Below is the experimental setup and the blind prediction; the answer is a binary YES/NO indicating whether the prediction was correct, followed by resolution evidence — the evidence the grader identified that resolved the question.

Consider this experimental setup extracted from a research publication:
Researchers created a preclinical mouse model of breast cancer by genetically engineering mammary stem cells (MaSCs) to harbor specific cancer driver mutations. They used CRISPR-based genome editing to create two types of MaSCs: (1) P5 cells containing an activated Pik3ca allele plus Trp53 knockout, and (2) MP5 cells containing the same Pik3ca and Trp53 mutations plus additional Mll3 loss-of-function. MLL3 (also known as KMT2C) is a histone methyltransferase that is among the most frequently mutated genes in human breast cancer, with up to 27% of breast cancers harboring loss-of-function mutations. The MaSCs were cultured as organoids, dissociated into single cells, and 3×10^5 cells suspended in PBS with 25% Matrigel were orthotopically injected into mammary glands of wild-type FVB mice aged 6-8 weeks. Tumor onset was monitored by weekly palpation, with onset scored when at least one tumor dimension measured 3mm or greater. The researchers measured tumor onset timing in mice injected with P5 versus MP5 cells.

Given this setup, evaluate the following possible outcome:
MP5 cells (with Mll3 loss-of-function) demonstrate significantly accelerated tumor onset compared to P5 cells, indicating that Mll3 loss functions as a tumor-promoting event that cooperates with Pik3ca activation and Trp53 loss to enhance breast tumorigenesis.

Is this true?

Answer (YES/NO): YES